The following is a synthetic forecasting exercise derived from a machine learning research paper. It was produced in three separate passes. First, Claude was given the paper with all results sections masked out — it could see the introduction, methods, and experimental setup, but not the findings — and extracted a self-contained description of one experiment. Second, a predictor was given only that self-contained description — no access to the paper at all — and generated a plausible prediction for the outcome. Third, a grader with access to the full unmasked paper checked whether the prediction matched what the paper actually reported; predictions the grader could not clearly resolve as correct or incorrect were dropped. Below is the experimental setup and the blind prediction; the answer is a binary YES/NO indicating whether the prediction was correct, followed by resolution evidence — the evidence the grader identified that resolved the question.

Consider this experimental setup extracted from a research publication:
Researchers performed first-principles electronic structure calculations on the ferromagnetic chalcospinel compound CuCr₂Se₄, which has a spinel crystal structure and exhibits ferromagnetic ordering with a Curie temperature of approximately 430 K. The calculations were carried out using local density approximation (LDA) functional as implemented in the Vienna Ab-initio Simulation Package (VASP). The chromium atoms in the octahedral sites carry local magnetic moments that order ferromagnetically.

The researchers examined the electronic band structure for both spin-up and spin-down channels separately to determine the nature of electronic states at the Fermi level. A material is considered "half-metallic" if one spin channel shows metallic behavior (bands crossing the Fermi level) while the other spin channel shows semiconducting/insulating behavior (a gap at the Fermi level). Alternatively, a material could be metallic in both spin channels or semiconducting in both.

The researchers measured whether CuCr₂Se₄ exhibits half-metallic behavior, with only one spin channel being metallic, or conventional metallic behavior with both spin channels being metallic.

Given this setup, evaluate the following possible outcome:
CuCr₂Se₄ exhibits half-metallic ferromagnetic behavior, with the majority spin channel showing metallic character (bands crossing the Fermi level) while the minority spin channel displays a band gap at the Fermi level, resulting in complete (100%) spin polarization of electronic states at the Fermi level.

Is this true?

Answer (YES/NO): YES